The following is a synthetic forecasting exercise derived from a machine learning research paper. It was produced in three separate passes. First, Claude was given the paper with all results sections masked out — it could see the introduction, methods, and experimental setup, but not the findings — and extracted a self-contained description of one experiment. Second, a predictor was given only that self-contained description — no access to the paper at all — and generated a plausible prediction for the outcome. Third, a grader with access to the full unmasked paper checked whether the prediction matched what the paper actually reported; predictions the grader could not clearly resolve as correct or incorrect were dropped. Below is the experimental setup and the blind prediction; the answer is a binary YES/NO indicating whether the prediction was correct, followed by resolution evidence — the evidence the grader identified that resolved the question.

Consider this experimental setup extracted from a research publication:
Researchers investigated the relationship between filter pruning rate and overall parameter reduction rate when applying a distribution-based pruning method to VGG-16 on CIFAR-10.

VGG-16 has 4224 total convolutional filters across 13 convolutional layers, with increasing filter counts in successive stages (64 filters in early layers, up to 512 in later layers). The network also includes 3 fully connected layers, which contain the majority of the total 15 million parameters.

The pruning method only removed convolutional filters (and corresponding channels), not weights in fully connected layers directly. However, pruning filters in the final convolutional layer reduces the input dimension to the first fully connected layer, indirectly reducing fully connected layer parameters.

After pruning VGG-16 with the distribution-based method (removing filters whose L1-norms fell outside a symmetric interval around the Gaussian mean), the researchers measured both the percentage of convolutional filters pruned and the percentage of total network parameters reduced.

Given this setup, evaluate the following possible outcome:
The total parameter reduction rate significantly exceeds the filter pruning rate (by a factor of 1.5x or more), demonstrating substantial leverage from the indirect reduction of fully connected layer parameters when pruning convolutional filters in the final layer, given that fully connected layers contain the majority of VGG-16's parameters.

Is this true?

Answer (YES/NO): NO